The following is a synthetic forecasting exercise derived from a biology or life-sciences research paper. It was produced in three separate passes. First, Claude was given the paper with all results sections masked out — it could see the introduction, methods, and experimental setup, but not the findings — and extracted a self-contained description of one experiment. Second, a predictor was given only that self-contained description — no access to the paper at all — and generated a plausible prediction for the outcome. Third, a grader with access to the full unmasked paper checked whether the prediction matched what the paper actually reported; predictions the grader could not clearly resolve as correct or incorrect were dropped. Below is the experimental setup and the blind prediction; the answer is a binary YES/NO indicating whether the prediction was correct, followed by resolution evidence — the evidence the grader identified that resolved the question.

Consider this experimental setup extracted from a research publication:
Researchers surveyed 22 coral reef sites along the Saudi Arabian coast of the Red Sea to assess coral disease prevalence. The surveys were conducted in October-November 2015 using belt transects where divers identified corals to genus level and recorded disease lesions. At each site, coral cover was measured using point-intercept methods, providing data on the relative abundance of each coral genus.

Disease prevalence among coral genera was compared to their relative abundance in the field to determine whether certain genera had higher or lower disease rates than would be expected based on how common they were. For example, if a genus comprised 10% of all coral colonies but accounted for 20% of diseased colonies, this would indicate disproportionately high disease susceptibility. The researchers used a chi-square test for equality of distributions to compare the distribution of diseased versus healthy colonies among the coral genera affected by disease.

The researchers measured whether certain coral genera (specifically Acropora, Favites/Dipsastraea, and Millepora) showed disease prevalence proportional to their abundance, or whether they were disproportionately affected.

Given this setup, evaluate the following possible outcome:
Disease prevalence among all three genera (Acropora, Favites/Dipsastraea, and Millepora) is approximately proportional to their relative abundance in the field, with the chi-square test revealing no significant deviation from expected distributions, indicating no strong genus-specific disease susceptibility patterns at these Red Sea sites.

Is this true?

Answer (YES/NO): NO